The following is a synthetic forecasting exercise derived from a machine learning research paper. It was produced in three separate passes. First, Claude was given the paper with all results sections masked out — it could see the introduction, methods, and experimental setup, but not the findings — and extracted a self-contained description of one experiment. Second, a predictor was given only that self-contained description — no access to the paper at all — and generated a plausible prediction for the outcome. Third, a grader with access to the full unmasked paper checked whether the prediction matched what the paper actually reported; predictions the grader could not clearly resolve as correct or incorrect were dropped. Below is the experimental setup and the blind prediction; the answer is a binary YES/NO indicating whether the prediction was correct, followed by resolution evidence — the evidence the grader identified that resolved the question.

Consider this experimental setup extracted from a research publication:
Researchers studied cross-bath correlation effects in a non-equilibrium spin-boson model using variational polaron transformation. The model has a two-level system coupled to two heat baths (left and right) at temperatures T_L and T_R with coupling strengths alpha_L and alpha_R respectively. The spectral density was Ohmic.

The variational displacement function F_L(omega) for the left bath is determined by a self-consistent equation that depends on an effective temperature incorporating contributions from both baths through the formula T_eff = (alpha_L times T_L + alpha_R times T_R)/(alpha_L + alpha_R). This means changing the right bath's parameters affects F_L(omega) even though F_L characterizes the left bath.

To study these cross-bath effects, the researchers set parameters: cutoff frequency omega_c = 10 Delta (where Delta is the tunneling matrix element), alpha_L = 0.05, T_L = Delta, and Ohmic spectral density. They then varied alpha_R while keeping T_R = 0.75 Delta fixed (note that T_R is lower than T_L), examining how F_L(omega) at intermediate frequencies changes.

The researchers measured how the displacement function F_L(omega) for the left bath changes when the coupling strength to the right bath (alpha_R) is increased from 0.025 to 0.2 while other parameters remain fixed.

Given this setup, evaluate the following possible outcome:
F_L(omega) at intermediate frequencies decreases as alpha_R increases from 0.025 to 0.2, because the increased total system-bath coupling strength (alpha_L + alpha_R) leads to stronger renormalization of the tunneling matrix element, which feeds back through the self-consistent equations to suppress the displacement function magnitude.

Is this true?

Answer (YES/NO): NO